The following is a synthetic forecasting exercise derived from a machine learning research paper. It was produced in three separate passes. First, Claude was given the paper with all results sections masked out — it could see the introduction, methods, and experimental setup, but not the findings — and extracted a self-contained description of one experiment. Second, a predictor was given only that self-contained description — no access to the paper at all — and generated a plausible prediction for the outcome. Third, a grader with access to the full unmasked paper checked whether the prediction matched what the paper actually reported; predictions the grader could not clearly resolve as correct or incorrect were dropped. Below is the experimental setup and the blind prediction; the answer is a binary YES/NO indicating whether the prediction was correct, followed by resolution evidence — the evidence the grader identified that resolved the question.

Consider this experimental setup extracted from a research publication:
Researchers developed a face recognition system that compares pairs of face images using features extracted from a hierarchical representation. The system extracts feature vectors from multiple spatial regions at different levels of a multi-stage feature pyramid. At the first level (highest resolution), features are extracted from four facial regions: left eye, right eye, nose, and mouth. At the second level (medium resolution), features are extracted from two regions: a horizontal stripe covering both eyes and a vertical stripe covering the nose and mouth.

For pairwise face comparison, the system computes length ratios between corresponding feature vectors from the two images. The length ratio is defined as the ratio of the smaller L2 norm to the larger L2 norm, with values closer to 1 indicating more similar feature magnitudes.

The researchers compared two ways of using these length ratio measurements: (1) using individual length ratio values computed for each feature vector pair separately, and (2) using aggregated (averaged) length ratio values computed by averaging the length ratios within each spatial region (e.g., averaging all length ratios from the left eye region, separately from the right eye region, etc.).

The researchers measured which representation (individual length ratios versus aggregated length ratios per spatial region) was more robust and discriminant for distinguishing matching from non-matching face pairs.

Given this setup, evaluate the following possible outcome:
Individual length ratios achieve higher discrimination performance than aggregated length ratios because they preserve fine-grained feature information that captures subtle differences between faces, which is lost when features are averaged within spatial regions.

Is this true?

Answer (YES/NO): NO